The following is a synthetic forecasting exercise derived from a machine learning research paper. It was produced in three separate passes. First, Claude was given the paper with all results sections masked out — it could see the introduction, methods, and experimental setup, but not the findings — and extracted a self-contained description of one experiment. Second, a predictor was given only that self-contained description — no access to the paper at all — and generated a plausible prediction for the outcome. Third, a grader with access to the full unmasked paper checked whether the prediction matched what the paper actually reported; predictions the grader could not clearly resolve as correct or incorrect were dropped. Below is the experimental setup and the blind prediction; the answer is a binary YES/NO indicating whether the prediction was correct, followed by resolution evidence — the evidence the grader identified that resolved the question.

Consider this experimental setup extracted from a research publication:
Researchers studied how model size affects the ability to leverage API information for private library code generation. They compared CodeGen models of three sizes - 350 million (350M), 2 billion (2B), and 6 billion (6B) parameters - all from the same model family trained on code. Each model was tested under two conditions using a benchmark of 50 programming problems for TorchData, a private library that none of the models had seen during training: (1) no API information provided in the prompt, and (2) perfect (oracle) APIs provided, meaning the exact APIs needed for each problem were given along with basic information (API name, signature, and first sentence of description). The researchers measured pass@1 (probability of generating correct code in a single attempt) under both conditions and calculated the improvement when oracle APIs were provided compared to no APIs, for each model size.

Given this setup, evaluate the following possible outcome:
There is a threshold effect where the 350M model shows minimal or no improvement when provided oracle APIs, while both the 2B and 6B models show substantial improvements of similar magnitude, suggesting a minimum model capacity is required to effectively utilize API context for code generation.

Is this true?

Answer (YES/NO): NO